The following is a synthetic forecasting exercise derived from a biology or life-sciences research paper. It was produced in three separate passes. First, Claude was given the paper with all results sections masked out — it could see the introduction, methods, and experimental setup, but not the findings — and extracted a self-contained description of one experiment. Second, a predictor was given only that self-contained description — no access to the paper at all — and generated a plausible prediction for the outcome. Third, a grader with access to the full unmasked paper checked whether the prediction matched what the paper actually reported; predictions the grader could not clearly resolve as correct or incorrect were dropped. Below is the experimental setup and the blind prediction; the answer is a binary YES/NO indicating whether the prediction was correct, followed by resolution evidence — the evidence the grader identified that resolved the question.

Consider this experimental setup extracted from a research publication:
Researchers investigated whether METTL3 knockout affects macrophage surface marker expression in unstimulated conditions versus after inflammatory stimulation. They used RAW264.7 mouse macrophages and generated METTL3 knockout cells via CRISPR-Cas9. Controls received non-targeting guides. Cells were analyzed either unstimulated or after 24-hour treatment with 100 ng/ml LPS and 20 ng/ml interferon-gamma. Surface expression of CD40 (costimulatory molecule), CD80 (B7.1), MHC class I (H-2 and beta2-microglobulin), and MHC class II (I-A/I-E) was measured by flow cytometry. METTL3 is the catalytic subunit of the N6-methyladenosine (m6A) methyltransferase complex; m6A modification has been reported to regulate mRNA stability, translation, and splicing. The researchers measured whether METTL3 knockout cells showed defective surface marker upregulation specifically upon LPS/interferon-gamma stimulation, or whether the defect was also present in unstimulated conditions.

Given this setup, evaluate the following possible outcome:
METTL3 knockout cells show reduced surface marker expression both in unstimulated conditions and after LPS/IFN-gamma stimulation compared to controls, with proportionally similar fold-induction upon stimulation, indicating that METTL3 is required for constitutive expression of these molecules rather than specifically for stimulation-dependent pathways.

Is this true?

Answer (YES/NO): NO